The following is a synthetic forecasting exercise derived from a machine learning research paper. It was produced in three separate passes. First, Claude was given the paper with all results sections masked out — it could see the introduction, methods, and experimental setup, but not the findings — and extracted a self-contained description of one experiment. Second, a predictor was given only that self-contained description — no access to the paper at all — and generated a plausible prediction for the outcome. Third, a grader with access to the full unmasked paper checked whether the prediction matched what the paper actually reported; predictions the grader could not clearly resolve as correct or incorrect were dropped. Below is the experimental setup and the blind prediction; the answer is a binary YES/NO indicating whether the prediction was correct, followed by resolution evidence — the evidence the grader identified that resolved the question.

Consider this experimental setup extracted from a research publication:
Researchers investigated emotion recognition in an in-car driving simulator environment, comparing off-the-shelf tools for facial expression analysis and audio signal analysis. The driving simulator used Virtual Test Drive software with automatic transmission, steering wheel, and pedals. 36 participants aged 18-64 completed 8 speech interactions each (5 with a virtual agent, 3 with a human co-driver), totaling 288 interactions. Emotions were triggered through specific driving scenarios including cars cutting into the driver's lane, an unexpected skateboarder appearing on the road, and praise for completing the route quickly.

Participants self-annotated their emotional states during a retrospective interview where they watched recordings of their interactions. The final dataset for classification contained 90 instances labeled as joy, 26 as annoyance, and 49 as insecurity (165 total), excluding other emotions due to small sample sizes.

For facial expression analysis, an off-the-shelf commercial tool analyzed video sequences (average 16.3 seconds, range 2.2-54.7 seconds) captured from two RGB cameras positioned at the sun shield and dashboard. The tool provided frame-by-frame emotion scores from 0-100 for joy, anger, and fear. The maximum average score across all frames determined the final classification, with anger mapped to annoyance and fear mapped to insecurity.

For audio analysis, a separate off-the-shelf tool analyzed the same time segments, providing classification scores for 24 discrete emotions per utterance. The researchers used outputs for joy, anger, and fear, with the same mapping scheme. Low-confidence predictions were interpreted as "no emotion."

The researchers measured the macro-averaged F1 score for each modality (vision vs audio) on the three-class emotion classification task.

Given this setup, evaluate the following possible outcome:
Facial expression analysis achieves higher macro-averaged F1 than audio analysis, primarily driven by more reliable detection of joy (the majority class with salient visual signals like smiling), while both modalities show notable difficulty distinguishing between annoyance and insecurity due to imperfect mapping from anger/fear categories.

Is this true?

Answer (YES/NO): YES